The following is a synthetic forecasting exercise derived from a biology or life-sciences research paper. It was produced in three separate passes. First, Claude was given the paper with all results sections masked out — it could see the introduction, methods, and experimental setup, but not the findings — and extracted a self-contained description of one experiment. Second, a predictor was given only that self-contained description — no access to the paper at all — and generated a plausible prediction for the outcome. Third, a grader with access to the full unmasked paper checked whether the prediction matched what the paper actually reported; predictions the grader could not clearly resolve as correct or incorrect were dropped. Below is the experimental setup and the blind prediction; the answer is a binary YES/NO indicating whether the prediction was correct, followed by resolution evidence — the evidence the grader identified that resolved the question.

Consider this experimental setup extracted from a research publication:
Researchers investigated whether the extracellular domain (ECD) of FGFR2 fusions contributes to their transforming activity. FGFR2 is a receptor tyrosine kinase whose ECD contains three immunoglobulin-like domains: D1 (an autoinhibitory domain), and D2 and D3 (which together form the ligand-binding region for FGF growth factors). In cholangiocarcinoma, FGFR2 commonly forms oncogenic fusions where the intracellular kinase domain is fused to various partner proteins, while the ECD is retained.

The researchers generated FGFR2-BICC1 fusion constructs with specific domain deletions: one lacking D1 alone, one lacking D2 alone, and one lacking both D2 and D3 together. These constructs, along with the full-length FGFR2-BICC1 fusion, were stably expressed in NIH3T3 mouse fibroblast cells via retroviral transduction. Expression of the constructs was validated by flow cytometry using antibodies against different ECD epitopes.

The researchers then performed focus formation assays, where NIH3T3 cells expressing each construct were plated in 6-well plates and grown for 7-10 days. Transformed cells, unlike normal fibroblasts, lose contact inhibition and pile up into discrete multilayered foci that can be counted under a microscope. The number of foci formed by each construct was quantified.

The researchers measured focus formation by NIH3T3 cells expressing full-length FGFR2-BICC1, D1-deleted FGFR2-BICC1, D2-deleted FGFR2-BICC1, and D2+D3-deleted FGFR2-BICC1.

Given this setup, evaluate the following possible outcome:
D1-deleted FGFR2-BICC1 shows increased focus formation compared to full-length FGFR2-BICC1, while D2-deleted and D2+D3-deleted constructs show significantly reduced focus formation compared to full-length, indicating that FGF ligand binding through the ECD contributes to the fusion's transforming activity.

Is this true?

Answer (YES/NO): NO